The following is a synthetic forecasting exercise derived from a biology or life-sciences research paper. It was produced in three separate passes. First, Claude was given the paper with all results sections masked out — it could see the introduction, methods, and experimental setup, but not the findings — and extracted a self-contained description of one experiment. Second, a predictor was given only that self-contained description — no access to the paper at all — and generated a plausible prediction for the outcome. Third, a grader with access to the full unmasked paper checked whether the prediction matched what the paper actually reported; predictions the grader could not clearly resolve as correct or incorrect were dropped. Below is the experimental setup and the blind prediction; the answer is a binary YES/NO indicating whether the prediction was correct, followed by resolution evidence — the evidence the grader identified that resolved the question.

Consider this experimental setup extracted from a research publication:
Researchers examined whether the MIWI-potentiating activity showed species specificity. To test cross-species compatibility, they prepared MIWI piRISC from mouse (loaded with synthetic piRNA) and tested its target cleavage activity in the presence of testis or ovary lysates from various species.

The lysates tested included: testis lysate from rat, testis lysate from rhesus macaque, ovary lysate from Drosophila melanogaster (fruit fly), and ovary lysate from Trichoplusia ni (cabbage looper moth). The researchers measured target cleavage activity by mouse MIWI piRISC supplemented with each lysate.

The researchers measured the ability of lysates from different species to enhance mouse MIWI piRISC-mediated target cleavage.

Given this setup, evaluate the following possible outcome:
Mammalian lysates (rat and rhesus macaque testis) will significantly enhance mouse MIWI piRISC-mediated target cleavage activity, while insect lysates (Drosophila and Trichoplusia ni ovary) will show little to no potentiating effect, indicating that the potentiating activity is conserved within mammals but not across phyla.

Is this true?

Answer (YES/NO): YES